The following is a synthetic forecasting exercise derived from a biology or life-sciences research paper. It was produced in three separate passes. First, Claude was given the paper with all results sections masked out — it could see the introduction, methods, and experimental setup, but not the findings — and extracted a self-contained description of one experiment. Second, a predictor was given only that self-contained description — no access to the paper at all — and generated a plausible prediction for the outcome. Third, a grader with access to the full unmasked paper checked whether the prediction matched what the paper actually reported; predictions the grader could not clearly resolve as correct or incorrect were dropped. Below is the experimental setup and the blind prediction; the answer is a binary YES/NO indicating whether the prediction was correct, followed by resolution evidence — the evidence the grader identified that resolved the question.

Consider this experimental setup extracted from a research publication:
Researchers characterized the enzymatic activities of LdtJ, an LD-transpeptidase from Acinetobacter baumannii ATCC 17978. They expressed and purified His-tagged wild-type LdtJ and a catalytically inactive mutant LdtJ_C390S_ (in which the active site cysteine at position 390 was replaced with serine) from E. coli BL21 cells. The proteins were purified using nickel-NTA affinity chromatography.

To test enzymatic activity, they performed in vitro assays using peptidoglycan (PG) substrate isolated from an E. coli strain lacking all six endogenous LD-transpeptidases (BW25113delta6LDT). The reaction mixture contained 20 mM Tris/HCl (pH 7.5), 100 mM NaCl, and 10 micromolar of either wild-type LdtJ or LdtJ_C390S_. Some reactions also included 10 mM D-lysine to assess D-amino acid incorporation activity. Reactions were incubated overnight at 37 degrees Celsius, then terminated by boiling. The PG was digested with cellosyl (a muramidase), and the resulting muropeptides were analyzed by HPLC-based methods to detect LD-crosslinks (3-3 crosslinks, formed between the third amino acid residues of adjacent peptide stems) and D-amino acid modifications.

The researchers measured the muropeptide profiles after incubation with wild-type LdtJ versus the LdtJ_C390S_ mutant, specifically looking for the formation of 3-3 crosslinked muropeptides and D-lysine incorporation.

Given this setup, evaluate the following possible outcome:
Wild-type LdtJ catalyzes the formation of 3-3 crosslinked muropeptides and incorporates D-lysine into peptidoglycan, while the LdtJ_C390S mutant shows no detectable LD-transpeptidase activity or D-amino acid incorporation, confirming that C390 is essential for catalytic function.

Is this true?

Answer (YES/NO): YES